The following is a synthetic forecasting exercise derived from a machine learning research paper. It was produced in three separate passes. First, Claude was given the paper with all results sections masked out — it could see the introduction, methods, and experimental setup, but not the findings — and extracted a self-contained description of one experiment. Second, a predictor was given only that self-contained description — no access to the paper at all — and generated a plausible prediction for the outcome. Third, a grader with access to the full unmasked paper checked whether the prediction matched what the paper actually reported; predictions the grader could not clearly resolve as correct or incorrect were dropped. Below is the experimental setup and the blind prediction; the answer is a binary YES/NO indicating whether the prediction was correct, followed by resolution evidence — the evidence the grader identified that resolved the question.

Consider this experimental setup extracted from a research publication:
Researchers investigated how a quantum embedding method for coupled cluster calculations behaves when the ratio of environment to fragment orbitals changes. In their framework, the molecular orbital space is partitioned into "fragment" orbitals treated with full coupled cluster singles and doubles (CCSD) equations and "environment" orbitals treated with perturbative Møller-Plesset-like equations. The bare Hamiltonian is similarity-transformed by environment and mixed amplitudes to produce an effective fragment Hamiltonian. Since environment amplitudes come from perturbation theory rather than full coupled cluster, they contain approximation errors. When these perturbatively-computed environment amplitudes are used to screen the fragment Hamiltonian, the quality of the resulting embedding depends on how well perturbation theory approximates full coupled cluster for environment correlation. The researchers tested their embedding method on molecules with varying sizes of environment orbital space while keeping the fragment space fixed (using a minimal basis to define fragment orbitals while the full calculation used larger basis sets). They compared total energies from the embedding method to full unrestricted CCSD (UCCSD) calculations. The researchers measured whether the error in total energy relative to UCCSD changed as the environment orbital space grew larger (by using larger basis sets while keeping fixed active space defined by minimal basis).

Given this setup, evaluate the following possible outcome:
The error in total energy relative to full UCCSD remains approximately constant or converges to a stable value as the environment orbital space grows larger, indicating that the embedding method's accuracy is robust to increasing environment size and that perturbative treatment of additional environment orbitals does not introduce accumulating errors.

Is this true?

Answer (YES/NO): YES